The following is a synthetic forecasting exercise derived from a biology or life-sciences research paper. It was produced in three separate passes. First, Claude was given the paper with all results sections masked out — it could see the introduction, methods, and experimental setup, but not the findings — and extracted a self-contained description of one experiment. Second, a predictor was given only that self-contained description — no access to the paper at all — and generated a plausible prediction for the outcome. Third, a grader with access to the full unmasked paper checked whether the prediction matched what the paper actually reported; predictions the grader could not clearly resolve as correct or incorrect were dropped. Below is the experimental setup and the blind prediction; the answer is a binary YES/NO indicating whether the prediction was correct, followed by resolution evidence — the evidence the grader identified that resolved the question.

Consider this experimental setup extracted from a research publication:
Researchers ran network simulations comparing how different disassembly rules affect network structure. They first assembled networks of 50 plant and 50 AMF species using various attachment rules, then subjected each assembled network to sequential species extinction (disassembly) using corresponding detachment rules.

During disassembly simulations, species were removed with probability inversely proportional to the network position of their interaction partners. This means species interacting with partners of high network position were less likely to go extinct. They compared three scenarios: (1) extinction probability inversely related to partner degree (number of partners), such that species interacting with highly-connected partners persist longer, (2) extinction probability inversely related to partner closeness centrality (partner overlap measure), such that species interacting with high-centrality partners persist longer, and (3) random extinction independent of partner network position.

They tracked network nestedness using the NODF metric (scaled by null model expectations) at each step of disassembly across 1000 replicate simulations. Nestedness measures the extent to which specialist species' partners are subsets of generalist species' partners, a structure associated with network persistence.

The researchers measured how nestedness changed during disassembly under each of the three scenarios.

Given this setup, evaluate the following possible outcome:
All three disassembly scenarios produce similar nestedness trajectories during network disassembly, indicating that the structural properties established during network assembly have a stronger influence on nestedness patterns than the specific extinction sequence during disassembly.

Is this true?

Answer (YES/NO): NO